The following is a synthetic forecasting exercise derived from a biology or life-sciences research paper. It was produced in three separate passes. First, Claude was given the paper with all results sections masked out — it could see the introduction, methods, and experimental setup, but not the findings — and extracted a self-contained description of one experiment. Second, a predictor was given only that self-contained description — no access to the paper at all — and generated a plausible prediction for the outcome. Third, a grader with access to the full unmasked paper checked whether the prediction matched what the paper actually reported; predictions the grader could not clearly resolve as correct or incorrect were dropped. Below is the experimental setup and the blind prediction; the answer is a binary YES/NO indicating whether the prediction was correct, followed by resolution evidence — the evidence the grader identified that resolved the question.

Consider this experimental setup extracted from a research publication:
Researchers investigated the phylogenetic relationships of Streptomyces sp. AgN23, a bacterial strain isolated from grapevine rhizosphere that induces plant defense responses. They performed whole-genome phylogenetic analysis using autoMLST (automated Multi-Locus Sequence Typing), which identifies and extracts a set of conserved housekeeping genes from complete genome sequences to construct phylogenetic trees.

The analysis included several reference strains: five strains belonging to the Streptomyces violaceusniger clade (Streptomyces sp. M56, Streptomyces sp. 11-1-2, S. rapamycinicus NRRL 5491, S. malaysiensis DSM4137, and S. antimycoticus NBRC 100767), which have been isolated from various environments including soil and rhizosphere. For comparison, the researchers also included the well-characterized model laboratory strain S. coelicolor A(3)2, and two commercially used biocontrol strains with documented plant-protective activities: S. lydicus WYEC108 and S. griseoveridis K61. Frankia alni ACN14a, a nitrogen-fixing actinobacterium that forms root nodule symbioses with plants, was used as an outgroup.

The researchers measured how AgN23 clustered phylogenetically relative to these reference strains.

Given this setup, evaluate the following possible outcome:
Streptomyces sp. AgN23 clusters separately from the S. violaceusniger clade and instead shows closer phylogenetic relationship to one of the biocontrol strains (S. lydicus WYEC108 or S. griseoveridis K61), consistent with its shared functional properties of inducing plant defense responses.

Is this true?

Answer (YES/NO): NO